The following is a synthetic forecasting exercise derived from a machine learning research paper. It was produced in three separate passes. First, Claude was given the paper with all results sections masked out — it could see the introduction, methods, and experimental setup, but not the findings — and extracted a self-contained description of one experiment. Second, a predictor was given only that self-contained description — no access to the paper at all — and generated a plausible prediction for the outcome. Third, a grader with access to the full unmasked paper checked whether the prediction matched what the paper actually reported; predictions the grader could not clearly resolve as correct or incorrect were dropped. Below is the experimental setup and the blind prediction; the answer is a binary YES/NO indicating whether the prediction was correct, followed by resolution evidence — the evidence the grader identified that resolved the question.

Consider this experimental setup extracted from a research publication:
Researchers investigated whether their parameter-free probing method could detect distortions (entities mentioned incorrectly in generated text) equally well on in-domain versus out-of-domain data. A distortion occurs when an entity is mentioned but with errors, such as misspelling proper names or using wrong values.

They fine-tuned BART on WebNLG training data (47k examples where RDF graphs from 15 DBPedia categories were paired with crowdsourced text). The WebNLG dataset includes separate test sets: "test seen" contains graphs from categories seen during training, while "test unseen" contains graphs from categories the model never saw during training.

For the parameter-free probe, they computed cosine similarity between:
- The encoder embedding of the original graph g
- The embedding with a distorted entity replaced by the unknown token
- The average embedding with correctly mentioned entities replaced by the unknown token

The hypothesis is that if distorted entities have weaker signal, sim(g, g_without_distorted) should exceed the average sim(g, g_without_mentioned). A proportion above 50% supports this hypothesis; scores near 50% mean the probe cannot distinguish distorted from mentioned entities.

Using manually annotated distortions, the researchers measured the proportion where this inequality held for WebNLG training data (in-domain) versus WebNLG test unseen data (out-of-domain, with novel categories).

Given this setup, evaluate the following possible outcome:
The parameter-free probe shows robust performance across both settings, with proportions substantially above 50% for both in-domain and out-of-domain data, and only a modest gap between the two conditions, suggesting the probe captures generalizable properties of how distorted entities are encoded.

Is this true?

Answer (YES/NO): NO